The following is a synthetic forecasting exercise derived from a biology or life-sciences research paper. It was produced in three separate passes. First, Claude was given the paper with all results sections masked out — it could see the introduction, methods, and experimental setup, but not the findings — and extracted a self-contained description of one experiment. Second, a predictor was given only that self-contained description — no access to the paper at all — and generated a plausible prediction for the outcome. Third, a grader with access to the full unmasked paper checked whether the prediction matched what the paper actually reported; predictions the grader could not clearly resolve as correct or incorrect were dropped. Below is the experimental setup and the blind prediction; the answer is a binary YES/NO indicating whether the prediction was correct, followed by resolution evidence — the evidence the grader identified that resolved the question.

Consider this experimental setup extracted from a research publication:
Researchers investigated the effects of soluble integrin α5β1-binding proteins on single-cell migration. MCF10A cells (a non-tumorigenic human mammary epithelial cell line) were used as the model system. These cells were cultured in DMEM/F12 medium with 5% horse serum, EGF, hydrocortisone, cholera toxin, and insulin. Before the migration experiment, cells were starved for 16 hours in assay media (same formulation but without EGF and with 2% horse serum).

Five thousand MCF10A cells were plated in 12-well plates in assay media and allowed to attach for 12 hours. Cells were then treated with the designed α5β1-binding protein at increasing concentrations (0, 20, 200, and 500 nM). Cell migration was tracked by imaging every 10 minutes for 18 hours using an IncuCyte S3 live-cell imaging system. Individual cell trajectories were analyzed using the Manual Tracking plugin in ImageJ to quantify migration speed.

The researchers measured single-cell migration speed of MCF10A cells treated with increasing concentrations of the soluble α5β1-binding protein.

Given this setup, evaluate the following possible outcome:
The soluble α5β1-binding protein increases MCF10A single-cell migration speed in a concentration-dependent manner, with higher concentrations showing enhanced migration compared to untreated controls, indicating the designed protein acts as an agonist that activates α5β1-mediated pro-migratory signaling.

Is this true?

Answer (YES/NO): NO